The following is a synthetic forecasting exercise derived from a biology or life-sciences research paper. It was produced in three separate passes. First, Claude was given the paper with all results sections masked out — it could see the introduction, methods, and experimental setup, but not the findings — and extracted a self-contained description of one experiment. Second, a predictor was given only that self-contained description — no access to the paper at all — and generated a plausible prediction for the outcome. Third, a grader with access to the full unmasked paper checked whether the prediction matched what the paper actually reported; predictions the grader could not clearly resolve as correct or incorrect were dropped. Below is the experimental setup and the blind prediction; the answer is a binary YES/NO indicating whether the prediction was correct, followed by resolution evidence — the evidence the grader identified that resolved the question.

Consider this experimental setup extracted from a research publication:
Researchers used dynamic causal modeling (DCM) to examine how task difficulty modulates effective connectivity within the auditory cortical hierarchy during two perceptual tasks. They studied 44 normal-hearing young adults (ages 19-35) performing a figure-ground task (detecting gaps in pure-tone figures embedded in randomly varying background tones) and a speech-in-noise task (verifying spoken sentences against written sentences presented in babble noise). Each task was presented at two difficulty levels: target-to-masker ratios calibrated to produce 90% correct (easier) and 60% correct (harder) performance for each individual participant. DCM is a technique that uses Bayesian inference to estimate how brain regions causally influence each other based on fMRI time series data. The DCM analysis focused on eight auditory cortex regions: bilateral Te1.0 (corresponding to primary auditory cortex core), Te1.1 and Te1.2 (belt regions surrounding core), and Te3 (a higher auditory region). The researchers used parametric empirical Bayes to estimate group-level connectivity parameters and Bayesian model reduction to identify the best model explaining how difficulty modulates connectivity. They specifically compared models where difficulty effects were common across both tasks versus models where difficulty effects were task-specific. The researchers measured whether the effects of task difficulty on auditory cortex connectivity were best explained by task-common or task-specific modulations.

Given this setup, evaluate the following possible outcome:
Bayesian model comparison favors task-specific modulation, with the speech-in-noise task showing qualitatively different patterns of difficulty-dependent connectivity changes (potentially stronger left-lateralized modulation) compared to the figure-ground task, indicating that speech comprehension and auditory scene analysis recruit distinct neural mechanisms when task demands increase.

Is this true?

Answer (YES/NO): NO